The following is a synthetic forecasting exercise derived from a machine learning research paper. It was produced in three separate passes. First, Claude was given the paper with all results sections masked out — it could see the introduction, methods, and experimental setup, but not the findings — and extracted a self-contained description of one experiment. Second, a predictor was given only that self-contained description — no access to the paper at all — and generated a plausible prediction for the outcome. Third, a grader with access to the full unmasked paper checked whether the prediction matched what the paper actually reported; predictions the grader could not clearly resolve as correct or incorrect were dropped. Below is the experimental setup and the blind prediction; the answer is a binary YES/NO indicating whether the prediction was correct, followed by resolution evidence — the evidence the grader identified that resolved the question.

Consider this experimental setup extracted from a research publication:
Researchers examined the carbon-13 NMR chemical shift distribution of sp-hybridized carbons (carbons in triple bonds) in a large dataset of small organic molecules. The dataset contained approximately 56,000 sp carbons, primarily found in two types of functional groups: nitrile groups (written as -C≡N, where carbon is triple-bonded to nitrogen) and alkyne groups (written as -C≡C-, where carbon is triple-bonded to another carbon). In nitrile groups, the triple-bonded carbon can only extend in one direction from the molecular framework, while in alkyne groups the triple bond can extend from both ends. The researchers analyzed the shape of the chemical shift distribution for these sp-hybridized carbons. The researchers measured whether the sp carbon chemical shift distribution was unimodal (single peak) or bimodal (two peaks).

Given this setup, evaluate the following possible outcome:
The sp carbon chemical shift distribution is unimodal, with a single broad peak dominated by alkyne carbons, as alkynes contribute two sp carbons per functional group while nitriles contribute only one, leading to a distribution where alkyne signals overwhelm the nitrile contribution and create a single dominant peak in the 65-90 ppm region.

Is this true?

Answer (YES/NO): NO